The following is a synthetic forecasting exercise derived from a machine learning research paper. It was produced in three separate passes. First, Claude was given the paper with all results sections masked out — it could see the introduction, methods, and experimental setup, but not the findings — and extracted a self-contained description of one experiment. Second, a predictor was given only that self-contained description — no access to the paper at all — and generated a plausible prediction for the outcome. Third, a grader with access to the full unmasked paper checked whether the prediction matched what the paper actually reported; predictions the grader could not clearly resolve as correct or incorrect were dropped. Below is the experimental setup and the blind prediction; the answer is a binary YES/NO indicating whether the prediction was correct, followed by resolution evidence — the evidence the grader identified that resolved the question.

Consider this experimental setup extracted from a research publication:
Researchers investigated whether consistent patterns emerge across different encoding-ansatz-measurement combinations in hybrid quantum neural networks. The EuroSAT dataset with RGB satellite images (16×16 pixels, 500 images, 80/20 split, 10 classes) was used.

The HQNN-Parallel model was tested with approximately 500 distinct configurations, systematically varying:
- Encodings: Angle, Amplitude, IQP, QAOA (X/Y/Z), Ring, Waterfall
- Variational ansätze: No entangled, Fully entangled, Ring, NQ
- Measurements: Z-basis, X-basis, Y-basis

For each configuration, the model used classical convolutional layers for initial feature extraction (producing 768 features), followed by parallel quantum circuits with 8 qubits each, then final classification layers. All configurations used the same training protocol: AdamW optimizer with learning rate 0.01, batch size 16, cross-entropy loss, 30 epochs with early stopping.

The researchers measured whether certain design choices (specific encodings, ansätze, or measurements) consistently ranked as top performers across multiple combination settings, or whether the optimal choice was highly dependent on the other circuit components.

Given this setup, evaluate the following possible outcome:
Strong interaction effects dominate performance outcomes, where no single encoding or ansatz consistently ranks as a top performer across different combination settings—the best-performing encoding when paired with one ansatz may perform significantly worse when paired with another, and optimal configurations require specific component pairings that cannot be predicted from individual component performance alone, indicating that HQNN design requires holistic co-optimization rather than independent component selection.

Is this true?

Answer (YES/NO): NO